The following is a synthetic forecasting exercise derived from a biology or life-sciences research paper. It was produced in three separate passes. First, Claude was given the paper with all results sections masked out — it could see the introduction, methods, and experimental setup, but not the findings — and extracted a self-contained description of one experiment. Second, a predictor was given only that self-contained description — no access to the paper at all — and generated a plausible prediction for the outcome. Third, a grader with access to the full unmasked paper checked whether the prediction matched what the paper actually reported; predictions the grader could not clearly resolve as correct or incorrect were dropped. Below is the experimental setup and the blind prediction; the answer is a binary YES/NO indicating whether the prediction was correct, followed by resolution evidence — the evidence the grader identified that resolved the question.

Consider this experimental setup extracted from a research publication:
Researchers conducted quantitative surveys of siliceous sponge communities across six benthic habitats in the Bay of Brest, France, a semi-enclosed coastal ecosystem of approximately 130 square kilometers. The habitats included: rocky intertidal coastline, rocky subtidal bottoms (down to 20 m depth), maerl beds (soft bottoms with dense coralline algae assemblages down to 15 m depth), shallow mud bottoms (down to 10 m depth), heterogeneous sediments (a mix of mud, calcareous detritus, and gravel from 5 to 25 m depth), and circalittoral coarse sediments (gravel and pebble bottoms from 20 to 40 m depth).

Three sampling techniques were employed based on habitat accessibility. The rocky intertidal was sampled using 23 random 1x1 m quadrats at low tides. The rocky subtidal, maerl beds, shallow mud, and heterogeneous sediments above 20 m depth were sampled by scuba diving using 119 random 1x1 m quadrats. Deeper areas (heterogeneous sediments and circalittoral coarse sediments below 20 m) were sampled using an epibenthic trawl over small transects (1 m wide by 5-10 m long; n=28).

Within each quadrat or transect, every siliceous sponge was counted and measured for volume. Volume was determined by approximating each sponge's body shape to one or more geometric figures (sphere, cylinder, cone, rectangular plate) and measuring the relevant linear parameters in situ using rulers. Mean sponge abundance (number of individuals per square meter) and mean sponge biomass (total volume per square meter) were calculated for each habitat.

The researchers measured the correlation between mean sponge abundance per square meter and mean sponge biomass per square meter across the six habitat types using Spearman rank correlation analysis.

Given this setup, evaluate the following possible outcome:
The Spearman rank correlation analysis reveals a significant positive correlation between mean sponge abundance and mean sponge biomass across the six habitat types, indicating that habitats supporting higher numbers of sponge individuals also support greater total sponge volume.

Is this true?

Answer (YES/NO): YES